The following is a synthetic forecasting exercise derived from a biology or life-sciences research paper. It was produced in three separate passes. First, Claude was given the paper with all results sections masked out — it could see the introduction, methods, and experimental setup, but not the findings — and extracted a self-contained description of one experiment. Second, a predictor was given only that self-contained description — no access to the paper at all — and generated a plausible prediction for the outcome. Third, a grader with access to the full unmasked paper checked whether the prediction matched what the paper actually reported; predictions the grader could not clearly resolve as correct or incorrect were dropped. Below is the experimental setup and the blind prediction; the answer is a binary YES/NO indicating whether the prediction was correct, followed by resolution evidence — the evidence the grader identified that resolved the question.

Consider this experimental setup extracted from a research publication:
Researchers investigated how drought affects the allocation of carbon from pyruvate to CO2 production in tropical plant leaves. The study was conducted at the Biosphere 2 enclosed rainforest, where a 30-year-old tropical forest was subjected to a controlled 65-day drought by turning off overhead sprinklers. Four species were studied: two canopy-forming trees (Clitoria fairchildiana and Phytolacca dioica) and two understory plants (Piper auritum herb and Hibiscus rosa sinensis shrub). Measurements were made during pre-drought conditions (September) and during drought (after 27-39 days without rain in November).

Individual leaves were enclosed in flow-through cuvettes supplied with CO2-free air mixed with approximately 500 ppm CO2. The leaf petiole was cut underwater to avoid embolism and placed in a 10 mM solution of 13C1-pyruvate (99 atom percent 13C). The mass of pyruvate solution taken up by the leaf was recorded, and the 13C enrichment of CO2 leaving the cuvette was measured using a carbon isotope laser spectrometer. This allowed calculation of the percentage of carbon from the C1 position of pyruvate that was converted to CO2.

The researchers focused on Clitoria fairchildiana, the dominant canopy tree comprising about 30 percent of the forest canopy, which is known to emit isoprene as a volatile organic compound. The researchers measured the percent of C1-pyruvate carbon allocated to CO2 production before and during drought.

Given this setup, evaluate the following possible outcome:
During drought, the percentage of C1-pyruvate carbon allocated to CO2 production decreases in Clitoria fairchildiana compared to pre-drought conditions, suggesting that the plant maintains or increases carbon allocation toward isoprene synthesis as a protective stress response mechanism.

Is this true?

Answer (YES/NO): NO